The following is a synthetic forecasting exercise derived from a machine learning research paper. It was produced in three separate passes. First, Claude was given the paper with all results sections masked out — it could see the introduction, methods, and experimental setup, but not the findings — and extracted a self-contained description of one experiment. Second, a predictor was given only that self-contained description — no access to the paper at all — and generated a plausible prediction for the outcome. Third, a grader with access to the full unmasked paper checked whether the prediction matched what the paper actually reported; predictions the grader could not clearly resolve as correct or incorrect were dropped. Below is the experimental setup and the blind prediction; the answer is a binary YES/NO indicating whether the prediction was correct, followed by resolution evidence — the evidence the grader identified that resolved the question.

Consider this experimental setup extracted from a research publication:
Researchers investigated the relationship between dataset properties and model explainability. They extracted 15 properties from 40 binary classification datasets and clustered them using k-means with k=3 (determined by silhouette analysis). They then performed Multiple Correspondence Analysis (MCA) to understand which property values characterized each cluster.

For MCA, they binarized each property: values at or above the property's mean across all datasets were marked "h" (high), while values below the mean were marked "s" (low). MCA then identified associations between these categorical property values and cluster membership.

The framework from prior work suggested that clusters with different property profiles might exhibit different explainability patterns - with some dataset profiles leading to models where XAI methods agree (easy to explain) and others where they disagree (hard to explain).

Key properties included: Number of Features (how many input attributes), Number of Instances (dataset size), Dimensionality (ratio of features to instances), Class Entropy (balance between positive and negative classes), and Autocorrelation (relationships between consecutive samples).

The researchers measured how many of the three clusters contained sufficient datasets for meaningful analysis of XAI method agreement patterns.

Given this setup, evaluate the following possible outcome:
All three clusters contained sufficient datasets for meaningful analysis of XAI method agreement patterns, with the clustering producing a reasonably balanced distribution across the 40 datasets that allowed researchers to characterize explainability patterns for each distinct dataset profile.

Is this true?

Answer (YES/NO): NO